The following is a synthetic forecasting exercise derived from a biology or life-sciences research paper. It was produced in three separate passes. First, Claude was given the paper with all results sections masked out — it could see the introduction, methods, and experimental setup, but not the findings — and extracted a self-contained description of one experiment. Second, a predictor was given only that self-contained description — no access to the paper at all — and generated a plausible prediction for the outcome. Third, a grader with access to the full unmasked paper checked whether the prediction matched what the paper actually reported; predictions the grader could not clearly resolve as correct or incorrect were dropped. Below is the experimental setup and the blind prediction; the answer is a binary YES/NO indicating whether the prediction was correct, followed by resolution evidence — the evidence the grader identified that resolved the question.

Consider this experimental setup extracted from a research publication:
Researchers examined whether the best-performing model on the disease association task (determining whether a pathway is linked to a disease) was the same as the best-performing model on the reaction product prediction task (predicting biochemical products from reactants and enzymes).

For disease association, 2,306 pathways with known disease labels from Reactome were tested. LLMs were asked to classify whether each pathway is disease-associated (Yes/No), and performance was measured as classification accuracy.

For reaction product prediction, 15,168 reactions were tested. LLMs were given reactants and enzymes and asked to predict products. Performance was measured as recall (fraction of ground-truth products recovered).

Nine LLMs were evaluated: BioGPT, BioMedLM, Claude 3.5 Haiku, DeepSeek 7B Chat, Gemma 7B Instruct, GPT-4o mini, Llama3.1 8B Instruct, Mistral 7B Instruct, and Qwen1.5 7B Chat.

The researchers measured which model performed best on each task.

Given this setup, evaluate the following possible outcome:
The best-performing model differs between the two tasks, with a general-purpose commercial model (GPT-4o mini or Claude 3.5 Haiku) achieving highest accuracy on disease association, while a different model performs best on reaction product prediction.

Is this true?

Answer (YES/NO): NO